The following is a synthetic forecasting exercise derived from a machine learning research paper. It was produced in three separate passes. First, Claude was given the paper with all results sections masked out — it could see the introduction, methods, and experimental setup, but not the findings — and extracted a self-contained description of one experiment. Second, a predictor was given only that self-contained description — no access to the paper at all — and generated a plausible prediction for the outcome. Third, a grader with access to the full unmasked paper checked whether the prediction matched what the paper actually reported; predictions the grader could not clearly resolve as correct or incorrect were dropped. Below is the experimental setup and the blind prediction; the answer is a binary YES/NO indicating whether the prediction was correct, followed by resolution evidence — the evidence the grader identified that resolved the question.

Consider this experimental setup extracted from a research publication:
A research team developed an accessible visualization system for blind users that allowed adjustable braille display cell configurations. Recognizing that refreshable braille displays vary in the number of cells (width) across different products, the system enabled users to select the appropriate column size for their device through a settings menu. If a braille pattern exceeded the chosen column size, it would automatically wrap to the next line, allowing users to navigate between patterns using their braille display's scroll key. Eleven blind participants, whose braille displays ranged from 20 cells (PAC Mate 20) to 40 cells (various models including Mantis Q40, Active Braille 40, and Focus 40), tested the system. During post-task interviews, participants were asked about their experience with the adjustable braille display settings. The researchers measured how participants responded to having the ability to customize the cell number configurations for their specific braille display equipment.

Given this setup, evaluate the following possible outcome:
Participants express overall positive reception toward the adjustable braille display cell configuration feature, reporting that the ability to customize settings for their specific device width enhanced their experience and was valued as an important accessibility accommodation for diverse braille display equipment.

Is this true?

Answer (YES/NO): YES